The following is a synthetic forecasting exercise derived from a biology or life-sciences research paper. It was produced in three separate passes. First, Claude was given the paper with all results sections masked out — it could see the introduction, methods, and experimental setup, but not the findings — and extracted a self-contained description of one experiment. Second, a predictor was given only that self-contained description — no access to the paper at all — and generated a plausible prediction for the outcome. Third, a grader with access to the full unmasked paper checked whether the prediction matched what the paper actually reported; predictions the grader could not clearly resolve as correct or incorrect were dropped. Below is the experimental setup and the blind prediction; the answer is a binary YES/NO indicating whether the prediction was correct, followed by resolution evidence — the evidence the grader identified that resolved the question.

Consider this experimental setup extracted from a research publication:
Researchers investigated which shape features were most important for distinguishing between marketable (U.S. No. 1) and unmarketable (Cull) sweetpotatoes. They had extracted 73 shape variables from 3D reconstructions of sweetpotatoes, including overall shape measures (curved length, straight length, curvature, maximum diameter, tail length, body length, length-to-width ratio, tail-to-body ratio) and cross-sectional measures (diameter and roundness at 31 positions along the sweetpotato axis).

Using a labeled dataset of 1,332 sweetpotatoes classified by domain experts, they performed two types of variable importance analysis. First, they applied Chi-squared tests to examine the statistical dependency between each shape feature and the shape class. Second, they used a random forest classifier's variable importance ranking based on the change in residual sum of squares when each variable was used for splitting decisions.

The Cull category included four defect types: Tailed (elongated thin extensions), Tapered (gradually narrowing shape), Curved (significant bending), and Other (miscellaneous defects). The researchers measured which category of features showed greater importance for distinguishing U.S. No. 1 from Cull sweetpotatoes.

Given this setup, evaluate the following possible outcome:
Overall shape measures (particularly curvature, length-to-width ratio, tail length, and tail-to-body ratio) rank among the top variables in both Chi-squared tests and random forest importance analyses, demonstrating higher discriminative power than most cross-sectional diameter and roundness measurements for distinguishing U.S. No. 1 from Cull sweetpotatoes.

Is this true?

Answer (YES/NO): NO